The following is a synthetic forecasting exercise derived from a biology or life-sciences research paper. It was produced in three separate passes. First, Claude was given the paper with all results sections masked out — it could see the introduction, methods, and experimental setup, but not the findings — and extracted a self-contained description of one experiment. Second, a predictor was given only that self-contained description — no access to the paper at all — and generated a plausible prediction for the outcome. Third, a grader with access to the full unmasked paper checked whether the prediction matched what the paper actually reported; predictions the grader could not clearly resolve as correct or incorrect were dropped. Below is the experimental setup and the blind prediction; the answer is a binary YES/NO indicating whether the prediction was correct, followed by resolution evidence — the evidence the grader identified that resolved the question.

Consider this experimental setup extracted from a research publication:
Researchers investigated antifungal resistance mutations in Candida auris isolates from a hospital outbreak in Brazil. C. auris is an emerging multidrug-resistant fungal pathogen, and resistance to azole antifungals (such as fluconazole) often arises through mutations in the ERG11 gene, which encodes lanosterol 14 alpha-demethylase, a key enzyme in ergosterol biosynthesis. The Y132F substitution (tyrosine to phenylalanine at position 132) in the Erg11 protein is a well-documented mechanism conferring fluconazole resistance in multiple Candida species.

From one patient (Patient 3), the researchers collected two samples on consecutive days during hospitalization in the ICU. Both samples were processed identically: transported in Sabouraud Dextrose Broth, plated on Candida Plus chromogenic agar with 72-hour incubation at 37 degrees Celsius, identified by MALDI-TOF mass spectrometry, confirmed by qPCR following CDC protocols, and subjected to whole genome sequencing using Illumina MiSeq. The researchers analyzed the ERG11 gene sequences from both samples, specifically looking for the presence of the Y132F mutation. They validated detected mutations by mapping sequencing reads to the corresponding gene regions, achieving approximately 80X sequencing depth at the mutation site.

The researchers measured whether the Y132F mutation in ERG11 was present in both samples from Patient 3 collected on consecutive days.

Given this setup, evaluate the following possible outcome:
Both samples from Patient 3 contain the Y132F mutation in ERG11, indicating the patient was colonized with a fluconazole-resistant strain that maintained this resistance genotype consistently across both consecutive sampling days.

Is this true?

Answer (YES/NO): NO